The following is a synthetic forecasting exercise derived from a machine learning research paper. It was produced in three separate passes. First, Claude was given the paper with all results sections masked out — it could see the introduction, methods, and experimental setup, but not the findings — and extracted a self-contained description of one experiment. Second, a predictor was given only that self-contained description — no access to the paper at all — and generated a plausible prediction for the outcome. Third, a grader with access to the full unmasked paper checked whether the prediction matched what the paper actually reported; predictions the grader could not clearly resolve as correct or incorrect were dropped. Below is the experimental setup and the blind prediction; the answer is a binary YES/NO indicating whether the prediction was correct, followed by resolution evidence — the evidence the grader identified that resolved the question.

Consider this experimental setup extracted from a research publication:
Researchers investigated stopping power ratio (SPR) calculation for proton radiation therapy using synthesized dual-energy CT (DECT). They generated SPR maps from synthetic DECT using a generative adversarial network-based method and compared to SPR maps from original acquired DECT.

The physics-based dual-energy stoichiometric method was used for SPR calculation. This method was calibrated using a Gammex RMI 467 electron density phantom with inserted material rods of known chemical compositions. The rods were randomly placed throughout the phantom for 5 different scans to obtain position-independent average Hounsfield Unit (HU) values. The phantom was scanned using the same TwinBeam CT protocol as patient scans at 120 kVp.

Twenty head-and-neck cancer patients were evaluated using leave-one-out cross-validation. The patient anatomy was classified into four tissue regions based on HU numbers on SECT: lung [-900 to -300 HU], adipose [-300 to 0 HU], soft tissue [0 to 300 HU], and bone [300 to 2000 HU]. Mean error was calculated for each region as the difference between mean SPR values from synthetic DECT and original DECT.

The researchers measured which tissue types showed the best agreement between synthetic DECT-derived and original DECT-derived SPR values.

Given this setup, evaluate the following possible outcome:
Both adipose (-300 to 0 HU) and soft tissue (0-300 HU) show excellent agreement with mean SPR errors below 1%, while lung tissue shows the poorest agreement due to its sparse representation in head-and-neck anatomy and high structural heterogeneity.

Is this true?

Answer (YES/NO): NO